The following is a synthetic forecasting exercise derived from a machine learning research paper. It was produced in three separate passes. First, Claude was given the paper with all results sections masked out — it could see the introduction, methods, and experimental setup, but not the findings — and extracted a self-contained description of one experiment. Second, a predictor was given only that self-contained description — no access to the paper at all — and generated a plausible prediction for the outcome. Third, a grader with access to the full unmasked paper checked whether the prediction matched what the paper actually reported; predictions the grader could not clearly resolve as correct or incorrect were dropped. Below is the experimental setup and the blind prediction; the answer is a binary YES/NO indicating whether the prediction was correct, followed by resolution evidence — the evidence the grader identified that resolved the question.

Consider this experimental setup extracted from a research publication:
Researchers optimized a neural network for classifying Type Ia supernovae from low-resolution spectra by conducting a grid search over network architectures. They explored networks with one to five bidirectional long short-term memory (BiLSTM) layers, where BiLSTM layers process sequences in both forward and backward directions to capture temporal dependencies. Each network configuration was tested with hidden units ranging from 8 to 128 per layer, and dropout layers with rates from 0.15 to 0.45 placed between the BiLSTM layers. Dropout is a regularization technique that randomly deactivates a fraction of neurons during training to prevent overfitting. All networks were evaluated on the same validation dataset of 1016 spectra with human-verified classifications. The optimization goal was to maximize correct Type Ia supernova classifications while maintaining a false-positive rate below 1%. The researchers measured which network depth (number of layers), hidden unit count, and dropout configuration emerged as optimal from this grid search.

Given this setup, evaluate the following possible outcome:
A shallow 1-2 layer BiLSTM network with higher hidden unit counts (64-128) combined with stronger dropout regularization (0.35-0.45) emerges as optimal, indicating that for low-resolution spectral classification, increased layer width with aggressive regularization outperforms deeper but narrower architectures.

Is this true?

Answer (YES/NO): NO